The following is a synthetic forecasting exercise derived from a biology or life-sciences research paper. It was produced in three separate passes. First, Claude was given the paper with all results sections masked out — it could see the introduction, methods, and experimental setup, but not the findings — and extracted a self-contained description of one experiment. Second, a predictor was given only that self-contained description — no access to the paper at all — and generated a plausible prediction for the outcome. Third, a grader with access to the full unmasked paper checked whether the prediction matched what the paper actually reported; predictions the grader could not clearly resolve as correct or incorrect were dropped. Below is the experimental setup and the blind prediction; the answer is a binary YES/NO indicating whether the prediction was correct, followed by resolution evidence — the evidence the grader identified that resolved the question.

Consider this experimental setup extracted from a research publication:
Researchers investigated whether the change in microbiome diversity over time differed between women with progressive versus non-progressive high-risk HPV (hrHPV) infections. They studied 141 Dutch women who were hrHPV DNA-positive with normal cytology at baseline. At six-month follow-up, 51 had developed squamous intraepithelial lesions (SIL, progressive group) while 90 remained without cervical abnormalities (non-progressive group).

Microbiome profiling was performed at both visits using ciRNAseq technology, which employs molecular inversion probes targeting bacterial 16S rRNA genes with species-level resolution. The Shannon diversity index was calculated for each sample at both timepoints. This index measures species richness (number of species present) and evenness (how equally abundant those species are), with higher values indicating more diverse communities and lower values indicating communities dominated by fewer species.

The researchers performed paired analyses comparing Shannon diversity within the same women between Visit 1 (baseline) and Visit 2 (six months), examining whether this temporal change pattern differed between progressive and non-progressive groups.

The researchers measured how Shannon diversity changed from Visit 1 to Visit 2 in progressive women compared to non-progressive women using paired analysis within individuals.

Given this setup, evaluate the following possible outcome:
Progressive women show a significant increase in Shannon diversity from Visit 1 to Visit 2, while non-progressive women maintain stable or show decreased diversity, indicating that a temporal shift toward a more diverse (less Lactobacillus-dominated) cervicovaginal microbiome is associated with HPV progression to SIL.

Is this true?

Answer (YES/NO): NO